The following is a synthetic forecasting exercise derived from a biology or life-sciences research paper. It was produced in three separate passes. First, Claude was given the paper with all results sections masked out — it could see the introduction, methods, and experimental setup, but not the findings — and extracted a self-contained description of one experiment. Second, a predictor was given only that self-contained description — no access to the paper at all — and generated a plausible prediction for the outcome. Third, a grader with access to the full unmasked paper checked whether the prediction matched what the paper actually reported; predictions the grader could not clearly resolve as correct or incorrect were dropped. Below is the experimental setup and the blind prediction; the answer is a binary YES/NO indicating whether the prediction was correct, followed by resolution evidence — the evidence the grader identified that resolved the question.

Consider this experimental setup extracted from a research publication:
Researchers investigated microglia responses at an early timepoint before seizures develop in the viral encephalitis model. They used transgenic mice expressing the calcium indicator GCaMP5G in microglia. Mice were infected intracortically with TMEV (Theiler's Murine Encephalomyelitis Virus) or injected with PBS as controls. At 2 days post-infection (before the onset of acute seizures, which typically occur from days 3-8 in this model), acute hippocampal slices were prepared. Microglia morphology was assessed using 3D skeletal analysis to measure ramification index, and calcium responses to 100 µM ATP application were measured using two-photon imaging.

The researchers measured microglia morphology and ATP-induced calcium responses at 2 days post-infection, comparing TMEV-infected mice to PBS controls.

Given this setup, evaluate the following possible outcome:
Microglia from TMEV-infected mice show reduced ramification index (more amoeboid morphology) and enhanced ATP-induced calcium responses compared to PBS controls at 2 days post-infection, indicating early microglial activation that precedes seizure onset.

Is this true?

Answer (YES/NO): NO